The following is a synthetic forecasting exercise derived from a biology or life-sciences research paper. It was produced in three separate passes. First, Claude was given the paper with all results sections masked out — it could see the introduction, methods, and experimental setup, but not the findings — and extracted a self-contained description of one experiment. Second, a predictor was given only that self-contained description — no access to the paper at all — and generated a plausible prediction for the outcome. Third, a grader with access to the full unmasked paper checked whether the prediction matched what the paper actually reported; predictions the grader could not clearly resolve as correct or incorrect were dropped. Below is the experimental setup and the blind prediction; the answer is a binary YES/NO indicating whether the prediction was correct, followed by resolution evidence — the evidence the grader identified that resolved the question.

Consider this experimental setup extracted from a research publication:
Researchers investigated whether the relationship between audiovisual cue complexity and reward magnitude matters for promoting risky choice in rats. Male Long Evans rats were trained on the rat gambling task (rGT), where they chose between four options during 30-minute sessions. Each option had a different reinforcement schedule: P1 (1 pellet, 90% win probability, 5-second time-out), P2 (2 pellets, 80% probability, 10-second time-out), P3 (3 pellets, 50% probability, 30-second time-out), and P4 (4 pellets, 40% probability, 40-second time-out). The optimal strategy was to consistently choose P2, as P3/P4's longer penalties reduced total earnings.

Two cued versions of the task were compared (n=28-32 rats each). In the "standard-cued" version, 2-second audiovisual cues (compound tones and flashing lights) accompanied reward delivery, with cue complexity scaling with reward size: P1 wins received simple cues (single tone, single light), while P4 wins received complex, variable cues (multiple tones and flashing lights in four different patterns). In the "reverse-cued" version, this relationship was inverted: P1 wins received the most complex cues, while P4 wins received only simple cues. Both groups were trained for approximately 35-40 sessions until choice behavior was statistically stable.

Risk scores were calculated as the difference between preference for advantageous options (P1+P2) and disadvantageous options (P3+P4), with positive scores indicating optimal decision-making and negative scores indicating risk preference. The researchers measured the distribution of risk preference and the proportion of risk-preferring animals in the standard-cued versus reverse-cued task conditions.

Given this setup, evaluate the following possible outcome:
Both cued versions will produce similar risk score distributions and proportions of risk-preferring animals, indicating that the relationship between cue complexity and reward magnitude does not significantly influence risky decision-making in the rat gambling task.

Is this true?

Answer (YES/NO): YES